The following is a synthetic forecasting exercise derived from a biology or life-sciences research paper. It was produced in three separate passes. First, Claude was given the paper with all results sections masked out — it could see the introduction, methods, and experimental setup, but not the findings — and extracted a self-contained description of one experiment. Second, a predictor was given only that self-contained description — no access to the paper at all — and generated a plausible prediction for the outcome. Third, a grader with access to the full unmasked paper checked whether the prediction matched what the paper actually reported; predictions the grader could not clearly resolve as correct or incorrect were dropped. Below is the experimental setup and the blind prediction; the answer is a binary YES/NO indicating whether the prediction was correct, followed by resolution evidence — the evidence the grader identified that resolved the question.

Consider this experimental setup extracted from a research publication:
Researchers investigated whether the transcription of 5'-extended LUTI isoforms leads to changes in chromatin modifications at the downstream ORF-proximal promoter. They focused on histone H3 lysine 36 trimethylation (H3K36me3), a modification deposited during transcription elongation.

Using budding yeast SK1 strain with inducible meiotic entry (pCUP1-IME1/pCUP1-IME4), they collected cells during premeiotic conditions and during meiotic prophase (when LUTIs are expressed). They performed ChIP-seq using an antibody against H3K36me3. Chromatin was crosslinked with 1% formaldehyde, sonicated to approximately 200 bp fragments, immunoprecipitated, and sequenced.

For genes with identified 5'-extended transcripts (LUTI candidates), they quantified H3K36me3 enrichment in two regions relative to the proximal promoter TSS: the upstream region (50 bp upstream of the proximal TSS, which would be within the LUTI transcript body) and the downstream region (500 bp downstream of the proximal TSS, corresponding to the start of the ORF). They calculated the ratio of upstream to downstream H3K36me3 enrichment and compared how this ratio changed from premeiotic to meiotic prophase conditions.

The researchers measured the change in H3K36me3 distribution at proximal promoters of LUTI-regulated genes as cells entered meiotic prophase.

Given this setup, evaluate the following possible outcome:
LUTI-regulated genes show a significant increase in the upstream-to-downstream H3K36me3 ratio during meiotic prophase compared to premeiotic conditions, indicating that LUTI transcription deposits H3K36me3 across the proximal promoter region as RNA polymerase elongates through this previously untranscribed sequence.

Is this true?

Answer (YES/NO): YES